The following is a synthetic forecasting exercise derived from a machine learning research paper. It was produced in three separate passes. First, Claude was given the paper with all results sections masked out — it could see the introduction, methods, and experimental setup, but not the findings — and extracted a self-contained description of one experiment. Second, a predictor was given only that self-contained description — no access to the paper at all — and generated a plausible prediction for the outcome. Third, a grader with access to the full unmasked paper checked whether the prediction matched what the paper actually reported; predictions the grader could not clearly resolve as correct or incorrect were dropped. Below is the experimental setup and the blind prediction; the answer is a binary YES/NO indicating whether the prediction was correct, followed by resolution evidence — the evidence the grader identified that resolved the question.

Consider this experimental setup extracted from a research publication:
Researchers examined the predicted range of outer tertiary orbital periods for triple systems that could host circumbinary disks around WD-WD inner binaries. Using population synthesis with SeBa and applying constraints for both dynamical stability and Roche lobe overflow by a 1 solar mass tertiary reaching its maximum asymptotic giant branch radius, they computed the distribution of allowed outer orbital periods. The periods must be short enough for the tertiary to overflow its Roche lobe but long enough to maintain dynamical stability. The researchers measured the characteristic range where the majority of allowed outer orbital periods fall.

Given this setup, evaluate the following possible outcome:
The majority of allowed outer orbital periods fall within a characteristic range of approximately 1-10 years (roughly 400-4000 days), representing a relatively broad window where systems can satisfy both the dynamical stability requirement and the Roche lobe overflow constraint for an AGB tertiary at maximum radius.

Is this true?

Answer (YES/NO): NO